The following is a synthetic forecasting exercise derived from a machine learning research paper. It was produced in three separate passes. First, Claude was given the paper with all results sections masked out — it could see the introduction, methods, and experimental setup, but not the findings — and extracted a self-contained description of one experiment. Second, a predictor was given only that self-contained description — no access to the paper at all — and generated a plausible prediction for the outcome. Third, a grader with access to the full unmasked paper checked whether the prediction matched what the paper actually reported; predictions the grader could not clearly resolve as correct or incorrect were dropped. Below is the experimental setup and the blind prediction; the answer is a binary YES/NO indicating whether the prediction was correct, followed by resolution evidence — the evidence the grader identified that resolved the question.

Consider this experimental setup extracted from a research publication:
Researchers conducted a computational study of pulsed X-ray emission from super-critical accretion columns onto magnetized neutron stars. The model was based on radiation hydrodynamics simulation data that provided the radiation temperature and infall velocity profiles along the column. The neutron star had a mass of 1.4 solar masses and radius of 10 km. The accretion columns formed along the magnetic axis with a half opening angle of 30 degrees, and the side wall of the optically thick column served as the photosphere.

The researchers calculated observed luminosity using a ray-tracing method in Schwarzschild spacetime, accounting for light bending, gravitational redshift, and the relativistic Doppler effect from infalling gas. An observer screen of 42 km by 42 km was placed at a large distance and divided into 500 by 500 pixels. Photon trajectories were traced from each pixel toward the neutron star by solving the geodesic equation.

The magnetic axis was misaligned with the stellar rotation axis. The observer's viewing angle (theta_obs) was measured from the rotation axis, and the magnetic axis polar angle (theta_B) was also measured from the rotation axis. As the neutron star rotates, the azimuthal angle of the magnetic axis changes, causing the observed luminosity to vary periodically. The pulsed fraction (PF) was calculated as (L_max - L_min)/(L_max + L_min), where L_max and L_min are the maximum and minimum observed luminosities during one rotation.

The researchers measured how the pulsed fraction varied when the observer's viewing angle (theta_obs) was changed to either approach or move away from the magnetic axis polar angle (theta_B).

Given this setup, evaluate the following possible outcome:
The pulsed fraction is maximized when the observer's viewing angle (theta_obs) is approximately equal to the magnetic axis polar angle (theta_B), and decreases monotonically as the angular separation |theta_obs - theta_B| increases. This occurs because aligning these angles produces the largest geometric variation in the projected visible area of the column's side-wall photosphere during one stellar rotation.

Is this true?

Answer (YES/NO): NO